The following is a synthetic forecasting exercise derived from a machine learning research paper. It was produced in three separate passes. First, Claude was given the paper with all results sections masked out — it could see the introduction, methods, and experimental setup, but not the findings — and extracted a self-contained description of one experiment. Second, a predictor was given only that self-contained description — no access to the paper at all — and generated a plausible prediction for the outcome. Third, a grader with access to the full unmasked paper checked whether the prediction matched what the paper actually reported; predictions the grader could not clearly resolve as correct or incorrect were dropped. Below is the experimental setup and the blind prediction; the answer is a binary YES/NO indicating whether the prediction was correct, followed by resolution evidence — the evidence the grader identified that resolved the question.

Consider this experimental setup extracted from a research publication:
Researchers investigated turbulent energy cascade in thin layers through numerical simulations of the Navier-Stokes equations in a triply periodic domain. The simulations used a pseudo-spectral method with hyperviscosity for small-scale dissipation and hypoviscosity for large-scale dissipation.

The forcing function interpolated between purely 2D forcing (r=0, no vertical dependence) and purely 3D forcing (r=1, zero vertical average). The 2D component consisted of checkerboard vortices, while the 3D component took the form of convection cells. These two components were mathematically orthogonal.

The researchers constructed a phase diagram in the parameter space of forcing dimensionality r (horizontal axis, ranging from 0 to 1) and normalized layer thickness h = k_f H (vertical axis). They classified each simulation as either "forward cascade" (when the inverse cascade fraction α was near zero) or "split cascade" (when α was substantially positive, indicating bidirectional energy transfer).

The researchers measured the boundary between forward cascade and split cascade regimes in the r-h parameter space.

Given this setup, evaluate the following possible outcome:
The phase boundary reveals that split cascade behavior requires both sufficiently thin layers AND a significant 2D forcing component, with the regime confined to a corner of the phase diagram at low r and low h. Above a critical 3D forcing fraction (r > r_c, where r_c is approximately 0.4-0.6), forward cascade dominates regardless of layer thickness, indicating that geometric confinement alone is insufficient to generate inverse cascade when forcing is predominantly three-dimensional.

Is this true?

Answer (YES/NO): NO